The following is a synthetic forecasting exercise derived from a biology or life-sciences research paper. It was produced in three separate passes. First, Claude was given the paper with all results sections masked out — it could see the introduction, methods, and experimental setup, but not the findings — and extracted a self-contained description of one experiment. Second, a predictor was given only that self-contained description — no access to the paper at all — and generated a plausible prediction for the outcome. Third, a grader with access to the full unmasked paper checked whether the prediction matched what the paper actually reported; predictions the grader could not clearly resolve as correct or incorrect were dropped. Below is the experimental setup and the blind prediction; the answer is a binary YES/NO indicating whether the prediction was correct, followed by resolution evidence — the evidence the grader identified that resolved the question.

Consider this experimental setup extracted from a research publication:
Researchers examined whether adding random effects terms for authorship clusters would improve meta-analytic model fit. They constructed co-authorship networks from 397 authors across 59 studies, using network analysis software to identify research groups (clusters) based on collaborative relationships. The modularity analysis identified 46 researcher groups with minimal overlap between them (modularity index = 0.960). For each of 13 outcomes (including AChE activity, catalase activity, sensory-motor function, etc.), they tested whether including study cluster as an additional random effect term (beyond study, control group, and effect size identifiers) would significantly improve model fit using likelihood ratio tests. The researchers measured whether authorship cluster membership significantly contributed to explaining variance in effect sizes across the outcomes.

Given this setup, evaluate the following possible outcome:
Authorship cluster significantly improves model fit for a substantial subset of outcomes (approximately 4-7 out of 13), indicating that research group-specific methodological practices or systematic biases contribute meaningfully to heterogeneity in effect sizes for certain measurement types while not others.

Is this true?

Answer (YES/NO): NO